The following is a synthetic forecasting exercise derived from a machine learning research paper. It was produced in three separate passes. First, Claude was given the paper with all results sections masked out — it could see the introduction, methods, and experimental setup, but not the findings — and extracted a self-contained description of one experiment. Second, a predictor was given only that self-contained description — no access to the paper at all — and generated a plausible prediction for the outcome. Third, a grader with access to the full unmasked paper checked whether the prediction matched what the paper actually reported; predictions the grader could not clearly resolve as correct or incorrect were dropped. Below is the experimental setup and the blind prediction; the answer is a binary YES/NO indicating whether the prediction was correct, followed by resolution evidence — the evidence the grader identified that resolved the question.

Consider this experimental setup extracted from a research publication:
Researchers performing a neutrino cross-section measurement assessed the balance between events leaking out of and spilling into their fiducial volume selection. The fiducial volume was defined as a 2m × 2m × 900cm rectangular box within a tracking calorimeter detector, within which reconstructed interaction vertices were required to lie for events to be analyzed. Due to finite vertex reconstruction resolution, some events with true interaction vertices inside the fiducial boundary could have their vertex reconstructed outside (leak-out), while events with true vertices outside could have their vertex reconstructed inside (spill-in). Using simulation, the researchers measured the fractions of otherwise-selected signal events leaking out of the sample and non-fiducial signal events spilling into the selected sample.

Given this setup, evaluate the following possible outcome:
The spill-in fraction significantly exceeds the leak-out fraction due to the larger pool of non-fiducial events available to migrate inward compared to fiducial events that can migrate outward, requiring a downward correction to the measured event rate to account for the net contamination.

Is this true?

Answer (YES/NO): NO